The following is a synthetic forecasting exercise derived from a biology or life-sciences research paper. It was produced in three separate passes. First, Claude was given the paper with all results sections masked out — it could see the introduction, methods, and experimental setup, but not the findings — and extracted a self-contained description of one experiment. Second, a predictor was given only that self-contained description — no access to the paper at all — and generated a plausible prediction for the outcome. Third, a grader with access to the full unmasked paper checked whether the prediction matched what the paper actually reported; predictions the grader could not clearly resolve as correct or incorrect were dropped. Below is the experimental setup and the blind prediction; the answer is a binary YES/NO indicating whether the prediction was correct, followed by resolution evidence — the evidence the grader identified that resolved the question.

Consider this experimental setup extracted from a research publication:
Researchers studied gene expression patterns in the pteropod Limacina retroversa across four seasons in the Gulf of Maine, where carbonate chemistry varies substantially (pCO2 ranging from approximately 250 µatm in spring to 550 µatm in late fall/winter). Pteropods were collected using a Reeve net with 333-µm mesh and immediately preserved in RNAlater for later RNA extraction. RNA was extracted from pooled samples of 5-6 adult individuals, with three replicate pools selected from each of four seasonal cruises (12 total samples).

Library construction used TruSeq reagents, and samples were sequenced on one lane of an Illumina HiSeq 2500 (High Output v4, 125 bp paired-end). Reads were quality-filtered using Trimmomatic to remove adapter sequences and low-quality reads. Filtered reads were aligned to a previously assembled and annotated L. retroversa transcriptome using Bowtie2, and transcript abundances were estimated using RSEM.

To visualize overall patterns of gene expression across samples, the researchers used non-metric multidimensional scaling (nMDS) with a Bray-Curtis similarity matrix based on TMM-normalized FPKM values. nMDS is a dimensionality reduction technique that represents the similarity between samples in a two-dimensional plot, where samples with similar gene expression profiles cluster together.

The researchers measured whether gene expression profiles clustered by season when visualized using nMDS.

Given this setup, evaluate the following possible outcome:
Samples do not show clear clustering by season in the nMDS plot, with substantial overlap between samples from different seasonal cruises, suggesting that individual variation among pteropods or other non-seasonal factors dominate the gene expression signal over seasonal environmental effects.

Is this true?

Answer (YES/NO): NO